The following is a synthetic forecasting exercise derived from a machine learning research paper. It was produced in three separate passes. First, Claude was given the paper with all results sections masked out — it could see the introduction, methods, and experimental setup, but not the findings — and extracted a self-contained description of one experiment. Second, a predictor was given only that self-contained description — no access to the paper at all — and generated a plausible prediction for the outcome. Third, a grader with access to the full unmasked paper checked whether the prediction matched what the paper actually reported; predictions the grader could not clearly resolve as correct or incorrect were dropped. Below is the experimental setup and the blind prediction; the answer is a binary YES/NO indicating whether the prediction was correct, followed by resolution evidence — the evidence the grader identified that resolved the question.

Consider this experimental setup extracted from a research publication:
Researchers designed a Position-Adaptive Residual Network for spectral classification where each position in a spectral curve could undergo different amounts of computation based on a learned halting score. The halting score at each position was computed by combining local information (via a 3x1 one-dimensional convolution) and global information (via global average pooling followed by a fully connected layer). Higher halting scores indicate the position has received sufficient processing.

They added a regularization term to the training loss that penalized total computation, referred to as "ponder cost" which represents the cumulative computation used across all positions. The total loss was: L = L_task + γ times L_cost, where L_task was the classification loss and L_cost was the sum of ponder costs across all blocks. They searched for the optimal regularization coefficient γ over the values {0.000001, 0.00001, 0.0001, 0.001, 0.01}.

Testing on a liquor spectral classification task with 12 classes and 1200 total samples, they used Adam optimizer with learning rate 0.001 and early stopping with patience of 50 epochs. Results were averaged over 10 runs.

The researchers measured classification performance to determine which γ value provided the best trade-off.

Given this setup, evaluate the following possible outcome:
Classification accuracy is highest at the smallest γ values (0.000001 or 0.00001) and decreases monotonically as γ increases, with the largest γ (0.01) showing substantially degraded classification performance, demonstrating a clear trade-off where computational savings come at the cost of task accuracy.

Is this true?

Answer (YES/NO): NO